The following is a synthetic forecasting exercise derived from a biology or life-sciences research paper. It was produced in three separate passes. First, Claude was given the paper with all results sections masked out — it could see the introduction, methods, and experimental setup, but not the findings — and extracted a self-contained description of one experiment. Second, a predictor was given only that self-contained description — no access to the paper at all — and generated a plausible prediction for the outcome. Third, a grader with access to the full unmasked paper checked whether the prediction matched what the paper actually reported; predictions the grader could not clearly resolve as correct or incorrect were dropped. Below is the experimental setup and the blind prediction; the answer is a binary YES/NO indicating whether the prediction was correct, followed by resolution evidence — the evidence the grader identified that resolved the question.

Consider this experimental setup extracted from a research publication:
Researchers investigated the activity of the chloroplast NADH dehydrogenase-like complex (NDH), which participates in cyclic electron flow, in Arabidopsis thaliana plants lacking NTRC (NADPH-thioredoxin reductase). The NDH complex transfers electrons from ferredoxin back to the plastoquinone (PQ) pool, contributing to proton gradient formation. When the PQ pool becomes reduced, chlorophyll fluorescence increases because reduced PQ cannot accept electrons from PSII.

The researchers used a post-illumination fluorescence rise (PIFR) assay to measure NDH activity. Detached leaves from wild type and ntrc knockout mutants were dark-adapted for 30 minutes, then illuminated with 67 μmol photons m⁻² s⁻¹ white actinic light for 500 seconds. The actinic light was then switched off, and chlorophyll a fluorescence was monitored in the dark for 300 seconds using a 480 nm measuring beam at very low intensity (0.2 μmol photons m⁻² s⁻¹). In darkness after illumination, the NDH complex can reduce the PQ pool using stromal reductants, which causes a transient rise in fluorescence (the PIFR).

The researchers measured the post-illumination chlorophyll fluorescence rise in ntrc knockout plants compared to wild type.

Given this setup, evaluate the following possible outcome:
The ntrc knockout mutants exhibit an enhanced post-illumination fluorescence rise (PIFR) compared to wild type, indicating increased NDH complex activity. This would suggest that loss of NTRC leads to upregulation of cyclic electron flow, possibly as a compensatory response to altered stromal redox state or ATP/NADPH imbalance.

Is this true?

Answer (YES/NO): NO